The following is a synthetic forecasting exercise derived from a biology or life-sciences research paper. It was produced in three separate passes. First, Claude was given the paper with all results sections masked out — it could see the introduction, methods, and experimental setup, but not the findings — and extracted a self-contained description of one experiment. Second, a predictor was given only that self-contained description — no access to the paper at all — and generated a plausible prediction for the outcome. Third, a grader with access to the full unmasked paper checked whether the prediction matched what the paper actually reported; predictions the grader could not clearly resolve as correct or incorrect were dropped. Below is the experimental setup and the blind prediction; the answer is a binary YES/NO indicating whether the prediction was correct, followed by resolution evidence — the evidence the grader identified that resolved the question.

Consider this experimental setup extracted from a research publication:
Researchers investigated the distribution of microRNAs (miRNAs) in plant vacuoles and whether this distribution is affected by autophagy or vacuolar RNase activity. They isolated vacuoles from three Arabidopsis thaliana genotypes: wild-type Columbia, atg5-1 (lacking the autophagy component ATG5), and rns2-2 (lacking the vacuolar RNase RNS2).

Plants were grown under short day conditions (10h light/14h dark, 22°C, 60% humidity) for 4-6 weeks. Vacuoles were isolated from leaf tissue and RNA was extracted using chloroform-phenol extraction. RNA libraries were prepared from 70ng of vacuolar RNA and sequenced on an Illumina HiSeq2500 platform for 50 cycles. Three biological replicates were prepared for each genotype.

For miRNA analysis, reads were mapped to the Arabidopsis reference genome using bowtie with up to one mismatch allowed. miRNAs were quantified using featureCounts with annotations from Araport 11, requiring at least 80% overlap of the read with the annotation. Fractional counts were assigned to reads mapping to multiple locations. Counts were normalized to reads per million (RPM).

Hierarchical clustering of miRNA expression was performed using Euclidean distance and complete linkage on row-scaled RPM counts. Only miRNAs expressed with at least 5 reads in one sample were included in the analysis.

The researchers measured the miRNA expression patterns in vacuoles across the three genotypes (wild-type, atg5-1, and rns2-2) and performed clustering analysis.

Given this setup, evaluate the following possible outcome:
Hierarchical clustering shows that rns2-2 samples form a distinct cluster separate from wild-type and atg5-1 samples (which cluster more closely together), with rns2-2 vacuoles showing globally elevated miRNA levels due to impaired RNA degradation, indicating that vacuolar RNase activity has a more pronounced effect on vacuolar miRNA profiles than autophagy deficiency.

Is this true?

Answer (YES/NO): NO